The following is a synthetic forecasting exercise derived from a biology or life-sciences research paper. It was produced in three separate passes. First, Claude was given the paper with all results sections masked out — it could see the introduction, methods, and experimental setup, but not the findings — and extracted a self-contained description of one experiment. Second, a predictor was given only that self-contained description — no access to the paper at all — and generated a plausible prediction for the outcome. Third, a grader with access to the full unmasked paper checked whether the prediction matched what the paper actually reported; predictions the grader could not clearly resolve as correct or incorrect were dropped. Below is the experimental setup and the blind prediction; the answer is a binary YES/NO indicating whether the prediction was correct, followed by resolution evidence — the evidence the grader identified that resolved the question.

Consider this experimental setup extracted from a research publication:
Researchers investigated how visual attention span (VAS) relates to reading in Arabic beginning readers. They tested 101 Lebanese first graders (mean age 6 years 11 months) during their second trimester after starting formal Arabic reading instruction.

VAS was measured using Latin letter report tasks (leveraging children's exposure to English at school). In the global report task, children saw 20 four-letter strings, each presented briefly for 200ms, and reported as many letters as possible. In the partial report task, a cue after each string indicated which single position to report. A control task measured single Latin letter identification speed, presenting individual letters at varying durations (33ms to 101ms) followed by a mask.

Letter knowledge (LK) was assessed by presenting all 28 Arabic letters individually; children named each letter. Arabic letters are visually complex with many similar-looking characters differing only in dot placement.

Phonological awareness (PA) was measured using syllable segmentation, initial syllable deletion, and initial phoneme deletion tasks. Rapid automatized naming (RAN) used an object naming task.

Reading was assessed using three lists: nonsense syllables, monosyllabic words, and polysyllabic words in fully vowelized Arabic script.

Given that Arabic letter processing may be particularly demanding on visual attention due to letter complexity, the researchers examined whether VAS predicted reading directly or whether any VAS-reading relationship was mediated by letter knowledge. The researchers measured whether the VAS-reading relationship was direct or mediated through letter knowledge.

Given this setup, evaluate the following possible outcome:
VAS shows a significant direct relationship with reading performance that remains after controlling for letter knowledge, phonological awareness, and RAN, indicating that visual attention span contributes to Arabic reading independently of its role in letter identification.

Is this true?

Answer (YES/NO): NO